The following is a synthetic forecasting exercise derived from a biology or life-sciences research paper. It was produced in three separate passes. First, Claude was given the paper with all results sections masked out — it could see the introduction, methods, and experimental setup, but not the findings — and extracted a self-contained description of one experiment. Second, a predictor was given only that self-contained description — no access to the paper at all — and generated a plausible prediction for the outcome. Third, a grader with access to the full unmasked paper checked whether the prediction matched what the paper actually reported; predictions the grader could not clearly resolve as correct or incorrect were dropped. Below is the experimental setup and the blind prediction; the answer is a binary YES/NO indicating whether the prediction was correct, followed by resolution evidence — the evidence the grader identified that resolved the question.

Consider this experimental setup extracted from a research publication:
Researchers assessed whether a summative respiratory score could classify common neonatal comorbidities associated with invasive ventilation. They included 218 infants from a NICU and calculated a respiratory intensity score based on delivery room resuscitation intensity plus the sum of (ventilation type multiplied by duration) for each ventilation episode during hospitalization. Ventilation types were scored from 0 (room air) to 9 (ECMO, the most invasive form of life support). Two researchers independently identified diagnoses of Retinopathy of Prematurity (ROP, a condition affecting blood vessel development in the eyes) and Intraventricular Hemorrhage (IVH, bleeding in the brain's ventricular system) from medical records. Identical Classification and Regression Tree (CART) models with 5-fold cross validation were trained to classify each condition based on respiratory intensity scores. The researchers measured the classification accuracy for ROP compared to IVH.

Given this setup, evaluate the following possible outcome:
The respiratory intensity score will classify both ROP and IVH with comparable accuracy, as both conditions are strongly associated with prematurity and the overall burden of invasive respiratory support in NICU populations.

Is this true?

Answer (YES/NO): NO